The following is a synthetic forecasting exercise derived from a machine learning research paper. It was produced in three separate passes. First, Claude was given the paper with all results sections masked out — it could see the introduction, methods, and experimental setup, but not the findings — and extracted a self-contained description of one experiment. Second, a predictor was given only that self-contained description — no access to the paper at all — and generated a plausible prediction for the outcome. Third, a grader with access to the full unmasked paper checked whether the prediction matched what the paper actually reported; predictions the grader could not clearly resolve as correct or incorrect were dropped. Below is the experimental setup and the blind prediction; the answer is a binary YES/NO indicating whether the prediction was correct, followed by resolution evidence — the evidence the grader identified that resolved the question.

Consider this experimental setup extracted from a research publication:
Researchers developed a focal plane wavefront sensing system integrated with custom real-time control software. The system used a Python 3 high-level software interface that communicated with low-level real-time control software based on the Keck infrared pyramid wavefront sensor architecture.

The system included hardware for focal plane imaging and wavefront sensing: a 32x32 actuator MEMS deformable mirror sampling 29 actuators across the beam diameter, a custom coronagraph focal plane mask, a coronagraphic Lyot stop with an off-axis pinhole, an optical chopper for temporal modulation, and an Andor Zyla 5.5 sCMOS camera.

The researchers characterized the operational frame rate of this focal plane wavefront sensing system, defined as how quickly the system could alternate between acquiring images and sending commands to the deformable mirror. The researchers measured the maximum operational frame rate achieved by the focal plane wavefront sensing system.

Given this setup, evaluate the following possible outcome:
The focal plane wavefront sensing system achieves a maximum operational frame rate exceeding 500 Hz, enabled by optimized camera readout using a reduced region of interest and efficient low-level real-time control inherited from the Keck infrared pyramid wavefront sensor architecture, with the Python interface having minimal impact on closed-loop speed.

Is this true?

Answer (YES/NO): NO